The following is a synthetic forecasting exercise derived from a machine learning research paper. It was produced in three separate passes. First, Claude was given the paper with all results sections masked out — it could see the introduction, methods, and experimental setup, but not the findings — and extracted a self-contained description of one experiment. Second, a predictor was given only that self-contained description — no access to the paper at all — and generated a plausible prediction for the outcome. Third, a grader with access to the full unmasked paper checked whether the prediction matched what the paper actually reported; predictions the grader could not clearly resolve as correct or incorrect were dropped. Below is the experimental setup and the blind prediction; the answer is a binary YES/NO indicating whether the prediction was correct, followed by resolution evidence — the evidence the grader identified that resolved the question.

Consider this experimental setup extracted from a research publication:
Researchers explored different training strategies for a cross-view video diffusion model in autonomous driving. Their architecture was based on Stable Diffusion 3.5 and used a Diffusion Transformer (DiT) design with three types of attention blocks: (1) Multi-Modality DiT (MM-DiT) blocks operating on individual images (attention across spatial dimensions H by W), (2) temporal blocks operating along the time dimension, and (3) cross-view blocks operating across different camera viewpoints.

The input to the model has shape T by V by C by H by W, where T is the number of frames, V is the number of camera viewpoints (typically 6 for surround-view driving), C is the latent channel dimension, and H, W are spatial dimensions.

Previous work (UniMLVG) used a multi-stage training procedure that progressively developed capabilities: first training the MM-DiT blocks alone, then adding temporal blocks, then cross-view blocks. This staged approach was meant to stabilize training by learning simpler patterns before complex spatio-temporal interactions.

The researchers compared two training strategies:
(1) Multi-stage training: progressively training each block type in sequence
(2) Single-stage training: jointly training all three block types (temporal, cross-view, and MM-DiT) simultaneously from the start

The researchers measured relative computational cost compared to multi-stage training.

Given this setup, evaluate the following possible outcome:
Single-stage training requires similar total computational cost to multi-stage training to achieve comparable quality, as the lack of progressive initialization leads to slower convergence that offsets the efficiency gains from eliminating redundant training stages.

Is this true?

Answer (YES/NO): NO